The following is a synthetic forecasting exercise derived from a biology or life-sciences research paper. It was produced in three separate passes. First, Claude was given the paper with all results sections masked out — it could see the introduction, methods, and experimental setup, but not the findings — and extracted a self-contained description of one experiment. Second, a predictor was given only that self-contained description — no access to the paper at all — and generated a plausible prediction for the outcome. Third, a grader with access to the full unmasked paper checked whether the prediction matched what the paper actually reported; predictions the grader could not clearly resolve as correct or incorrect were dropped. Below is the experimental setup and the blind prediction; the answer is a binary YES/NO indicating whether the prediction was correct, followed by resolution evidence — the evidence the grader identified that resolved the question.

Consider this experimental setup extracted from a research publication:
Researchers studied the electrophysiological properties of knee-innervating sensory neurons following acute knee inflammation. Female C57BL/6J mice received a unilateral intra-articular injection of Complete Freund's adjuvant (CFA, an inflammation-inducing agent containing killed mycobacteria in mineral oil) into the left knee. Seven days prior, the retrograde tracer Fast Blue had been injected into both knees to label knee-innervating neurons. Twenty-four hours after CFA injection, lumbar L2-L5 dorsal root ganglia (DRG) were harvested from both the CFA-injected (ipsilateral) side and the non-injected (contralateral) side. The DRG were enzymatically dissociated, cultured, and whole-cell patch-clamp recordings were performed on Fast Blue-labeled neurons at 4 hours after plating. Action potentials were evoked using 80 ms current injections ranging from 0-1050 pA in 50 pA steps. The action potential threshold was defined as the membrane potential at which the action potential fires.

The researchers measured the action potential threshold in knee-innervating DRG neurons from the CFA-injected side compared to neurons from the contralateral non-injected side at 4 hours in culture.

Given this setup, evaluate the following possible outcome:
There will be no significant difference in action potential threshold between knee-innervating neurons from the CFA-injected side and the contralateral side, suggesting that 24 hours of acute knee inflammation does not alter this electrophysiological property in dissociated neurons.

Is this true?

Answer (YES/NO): NO